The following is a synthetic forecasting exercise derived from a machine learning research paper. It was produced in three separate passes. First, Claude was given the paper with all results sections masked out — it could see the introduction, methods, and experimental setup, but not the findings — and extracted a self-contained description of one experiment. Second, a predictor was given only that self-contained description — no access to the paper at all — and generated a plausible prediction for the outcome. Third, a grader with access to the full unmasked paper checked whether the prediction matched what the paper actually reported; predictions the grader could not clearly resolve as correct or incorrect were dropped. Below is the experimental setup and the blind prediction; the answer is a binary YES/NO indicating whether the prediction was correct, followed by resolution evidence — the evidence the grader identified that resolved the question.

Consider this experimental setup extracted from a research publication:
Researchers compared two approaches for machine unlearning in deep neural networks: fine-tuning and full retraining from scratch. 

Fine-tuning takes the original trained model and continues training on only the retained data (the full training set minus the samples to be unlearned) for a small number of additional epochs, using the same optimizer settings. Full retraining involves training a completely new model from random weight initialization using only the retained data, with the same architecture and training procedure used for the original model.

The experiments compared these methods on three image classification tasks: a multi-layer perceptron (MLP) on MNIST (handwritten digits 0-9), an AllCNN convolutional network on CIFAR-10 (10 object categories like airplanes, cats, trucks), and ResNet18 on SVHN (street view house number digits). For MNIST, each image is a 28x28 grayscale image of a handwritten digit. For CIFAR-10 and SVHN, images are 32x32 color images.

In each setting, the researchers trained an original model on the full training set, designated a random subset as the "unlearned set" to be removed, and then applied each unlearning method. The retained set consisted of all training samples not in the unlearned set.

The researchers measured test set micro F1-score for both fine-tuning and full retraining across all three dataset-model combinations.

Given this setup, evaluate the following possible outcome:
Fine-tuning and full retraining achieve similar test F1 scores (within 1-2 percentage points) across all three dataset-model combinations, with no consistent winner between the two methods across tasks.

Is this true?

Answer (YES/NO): NO